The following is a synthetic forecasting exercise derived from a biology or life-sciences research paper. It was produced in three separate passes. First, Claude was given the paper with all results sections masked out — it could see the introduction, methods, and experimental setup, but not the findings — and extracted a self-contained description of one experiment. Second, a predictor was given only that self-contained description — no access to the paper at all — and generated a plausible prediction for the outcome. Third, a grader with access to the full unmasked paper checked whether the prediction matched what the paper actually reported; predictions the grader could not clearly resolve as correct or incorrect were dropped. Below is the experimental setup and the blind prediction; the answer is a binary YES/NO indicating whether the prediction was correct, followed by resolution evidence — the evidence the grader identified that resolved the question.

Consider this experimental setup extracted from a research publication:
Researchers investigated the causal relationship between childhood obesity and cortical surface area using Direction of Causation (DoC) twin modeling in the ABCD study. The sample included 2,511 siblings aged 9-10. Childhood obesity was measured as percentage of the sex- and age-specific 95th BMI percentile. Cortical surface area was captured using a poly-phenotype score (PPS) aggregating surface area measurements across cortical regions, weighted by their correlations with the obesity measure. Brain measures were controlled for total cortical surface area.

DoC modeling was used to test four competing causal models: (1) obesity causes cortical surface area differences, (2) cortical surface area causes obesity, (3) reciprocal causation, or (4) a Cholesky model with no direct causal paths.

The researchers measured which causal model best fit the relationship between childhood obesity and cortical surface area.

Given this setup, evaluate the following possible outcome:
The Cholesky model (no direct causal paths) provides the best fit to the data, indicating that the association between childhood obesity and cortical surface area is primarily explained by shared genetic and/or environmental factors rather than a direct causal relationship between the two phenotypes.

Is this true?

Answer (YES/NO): NO